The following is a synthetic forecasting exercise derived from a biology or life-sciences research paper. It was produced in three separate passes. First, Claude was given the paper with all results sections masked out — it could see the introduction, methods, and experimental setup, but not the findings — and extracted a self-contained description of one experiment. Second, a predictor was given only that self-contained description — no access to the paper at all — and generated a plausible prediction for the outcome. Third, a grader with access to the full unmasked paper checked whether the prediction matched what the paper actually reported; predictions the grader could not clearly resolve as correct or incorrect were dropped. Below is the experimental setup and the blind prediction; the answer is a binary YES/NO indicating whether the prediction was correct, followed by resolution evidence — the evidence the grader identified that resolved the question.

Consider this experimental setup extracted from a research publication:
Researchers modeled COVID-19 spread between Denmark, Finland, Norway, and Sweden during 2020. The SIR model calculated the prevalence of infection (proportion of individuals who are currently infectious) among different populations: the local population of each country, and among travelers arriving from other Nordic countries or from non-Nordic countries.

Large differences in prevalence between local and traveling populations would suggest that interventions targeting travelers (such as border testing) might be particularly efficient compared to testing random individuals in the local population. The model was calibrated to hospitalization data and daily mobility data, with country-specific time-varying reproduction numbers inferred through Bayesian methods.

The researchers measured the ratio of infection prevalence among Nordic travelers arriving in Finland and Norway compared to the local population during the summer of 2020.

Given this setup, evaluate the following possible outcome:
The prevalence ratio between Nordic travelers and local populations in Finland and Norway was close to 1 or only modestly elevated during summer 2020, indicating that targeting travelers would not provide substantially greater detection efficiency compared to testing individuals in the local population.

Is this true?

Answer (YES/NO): NO